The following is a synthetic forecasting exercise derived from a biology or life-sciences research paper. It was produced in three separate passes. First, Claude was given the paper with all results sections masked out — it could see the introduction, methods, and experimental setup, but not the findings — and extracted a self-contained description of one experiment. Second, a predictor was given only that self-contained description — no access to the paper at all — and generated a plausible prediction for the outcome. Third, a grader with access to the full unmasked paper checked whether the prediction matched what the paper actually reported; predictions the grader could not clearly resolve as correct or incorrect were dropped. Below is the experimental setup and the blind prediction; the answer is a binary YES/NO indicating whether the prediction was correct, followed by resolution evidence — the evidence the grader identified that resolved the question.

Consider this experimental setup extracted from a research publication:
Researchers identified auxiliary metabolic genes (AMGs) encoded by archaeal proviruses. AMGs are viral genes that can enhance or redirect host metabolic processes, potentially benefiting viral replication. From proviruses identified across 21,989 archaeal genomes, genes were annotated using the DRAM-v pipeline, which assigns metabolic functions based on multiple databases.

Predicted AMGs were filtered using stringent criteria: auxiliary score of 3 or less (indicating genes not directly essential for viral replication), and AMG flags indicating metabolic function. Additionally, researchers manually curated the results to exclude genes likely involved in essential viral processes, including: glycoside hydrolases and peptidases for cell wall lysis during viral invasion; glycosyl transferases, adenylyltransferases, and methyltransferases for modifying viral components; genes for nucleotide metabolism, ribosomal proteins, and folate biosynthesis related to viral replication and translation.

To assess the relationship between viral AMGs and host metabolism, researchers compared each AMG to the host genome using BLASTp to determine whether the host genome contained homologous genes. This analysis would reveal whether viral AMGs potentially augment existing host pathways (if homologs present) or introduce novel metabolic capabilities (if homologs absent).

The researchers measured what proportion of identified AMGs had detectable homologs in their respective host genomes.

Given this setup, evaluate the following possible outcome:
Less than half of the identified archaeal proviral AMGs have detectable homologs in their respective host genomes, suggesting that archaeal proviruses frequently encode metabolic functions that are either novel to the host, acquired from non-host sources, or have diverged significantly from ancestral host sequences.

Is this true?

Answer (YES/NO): YES